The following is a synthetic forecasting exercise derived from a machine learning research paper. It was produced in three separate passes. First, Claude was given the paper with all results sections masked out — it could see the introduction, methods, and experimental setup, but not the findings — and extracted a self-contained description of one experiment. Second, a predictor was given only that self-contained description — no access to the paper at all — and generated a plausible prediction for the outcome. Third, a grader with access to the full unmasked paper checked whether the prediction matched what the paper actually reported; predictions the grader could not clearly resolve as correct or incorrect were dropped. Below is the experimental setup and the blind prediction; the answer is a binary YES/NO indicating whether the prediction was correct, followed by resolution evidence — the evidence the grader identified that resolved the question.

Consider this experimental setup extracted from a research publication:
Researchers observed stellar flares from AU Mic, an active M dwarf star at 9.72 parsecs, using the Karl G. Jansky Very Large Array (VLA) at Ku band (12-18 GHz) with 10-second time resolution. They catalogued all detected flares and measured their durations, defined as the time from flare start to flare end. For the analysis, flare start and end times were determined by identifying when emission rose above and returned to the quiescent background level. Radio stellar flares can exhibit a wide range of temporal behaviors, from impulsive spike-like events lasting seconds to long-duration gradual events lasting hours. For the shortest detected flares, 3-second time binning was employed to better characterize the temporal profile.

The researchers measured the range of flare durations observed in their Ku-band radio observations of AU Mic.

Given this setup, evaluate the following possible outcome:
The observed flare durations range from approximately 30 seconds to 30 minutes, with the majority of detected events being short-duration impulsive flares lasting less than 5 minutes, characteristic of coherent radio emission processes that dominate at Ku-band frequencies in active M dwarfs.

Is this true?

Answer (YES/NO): NO